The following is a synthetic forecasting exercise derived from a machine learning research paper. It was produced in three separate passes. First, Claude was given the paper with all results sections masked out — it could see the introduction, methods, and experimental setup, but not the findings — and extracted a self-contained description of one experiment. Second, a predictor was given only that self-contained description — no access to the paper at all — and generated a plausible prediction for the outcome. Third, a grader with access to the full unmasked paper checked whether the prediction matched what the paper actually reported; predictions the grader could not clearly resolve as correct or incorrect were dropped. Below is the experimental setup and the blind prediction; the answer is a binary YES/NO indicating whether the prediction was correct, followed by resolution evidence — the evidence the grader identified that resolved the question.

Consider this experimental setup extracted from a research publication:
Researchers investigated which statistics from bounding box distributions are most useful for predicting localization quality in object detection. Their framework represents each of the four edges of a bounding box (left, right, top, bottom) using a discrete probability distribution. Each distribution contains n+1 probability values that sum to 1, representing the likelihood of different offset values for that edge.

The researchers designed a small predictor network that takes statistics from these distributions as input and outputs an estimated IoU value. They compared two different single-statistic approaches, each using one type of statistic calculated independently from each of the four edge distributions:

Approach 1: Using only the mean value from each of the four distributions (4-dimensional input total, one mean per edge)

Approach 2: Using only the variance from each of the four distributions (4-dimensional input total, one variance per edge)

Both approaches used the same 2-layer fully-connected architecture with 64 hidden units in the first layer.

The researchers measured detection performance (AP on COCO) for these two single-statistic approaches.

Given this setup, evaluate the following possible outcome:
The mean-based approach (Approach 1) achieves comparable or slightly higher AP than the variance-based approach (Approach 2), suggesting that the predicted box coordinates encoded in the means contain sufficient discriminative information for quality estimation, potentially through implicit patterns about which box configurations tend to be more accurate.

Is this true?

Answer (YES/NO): YES